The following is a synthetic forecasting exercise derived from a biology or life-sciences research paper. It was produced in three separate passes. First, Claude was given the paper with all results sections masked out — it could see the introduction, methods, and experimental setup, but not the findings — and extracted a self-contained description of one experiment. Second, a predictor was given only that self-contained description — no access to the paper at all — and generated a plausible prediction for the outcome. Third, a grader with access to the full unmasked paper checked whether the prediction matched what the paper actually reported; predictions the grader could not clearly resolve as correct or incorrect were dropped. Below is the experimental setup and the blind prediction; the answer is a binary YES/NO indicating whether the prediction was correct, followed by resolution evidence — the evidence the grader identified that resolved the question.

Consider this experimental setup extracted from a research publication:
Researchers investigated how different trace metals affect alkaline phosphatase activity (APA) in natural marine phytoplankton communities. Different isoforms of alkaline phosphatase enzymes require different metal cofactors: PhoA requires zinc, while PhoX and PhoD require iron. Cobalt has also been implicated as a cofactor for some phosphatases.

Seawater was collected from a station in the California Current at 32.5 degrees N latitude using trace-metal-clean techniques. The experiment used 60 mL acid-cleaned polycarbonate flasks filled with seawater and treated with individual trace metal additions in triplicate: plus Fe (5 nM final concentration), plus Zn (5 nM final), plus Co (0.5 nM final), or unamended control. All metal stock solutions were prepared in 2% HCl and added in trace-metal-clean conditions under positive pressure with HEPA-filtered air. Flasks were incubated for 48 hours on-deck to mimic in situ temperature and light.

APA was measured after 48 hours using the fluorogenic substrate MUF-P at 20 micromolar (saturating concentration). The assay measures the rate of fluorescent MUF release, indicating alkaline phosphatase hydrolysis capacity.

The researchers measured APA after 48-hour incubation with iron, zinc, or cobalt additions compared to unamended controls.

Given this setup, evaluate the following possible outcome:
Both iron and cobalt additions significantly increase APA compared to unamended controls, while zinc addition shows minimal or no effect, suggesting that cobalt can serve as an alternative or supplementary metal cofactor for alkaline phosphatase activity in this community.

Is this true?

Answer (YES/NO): NO